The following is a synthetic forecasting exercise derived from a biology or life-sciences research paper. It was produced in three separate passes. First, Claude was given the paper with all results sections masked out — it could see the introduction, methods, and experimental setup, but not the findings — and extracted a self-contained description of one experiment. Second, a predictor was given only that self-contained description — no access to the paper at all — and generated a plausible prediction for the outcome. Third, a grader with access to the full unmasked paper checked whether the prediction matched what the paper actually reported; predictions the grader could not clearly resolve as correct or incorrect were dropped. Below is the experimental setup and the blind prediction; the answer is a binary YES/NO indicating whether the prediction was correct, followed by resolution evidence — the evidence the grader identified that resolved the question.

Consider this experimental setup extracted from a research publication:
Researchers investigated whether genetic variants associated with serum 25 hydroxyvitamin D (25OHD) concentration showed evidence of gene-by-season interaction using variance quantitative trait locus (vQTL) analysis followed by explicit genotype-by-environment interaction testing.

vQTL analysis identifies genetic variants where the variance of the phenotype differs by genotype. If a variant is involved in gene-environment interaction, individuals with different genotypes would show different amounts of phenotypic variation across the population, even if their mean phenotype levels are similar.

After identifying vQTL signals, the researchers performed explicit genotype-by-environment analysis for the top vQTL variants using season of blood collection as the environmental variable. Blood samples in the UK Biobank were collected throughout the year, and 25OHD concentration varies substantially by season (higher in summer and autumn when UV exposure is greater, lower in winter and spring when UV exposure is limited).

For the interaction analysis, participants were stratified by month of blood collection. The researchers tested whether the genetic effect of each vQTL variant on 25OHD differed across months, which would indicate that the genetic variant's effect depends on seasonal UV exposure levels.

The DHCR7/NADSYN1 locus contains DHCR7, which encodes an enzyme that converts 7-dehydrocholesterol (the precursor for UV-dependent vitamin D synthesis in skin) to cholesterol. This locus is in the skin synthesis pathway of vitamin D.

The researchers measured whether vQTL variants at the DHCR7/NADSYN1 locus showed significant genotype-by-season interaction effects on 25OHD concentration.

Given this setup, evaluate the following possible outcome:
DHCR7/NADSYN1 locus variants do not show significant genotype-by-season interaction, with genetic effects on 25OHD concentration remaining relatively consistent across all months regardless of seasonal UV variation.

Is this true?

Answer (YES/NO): NO